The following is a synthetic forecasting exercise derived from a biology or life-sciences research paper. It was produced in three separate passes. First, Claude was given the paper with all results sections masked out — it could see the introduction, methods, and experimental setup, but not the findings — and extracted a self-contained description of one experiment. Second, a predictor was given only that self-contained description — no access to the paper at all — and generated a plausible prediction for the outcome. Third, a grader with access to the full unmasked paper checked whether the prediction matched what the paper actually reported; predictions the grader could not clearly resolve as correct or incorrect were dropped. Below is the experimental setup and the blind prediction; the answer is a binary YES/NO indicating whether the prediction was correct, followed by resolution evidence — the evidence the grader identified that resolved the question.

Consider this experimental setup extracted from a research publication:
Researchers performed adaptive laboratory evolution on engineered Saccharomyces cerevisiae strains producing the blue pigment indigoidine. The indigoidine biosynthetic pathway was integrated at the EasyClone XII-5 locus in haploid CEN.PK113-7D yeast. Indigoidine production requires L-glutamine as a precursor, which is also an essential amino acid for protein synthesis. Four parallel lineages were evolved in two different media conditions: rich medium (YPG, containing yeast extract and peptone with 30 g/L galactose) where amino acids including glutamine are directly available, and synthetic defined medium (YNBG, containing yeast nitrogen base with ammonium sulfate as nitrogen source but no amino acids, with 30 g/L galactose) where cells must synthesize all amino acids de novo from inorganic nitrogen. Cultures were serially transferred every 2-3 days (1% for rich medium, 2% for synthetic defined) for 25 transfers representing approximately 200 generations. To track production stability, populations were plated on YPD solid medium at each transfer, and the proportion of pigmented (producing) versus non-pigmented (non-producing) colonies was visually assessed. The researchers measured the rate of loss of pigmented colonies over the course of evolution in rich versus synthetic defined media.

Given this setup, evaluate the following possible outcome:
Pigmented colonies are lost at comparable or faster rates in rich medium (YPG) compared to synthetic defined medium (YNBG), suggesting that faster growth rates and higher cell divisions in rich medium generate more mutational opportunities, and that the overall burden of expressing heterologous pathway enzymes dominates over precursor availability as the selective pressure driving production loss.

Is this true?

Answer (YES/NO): NO